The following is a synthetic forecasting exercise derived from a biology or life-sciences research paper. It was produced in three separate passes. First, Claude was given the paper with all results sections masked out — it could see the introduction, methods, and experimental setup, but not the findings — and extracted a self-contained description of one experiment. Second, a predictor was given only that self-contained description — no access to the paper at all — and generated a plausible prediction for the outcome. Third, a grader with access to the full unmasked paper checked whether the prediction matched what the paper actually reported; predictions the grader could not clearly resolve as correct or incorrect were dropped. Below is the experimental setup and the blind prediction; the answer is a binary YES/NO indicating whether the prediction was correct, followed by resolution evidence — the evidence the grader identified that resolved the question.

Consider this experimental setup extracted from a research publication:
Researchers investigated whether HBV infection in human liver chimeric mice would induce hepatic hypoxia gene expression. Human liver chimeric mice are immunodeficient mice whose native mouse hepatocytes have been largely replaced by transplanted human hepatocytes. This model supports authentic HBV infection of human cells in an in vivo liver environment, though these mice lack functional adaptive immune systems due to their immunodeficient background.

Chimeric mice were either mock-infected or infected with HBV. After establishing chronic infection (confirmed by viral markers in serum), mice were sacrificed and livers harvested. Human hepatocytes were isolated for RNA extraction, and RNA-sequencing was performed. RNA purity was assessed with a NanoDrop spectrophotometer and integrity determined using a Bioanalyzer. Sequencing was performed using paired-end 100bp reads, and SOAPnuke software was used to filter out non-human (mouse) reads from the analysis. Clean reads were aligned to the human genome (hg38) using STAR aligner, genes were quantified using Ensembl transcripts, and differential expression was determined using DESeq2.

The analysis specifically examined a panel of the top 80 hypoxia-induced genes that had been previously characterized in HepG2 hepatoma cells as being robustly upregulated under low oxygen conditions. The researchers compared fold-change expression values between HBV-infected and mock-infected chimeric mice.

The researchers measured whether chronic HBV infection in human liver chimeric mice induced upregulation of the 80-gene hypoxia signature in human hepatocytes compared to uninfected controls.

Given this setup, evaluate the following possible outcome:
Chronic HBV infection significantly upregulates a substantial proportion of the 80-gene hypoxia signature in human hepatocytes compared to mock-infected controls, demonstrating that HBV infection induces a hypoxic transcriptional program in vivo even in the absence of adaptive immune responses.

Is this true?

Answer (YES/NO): NO